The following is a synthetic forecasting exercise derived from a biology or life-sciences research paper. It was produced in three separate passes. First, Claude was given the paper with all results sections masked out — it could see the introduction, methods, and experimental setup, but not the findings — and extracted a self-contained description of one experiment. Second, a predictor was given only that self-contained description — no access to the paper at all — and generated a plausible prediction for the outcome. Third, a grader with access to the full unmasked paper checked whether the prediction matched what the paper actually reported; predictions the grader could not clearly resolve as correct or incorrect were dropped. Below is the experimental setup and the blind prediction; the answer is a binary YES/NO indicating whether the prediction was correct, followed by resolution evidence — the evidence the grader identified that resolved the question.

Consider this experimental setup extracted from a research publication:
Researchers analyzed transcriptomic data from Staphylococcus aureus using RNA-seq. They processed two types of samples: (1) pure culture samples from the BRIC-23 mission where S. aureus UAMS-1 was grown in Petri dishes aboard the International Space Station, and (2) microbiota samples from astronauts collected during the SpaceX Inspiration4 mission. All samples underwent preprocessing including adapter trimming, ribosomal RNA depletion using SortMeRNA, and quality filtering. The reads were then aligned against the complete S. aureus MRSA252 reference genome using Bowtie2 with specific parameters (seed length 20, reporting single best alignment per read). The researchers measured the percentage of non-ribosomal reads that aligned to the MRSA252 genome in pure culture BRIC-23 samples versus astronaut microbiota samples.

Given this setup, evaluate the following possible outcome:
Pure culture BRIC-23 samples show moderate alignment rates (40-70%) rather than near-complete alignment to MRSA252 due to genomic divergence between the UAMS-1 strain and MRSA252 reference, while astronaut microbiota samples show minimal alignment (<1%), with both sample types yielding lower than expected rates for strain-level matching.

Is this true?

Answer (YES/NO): NO